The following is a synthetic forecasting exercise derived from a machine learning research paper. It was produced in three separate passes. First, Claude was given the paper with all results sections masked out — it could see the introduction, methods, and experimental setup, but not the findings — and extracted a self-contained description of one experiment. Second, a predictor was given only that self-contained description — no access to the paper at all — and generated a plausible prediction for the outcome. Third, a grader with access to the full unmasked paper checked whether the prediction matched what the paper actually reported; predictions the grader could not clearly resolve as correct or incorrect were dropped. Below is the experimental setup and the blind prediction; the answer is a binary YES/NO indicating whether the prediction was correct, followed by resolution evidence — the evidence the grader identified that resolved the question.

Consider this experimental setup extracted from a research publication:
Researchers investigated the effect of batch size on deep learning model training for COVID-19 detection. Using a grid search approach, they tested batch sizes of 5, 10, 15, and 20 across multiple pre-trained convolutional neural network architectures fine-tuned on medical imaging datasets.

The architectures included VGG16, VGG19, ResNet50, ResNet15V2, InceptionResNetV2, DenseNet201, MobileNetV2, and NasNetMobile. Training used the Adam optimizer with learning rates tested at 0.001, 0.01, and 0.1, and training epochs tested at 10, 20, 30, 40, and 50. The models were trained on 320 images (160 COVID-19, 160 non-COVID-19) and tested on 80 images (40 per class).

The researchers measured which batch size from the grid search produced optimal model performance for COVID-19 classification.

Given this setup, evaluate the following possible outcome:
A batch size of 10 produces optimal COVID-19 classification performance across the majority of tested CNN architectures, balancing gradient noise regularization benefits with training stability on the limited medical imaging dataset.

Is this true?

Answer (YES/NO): NO